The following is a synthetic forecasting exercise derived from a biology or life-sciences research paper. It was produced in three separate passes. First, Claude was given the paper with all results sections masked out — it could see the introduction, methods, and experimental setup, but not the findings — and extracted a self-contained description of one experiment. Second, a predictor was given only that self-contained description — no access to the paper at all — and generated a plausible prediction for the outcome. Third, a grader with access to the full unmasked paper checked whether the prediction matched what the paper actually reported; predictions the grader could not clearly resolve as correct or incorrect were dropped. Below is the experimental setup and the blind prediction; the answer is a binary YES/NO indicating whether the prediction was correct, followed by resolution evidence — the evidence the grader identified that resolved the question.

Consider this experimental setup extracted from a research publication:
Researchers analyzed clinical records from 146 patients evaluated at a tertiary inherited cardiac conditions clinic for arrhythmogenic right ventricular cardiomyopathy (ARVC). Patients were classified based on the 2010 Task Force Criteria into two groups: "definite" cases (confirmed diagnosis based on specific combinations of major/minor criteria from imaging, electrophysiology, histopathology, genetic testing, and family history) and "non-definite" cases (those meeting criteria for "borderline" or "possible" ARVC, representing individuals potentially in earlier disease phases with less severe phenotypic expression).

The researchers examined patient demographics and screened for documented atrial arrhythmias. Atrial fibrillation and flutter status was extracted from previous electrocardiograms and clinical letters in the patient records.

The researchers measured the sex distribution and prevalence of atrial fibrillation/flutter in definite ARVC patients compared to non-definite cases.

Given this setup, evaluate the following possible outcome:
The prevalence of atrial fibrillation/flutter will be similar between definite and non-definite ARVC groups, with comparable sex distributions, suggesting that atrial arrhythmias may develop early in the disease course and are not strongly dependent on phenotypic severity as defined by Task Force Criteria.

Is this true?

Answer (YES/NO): NO